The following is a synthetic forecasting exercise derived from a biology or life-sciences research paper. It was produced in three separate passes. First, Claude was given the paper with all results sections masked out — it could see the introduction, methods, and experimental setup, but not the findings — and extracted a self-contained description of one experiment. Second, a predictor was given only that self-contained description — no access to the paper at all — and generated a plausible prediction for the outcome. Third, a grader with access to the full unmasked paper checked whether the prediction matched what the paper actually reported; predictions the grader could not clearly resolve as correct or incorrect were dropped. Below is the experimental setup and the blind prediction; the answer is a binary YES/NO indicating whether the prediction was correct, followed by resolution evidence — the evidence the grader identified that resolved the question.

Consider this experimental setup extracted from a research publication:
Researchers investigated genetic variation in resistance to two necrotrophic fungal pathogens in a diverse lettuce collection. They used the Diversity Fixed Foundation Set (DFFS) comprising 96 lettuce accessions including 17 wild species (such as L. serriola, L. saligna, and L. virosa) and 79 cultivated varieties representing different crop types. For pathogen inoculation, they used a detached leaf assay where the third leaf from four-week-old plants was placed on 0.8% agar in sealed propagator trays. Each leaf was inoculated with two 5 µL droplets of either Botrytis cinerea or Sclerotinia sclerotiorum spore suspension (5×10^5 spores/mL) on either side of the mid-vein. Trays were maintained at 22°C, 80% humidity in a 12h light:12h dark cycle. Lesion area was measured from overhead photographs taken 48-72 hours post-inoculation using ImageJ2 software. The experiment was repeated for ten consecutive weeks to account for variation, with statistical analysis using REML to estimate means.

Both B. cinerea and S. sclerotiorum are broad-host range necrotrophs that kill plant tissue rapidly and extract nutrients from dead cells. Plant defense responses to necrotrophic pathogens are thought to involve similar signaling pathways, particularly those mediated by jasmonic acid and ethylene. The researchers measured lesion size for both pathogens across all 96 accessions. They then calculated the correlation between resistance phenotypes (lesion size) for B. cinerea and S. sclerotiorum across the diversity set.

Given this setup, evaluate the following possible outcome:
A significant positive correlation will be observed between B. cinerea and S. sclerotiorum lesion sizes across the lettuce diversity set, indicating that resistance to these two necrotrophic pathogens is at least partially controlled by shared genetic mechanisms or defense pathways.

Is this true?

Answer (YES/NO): YES